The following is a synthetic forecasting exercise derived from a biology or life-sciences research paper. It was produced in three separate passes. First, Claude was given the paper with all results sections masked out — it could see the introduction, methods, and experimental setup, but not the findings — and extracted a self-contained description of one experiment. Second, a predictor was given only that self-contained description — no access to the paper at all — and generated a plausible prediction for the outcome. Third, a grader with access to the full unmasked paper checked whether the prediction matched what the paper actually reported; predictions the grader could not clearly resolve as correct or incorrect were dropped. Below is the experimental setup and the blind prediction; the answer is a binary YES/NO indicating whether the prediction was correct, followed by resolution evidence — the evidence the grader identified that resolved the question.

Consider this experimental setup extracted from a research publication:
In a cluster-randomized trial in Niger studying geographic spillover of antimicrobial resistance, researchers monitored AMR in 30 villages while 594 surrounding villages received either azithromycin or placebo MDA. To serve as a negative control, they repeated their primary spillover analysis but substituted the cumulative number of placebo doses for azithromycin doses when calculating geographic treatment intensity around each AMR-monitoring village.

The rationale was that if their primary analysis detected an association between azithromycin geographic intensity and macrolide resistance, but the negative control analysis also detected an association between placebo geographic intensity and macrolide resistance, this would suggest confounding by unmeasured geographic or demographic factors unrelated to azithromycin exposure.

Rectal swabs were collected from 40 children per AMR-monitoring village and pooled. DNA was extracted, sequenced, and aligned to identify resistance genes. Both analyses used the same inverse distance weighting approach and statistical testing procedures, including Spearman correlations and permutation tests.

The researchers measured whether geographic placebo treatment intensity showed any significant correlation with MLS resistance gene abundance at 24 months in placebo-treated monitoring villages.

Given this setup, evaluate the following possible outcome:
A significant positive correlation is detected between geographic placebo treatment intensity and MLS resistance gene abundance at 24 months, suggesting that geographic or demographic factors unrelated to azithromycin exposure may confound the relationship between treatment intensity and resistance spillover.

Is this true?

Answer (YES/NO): NO